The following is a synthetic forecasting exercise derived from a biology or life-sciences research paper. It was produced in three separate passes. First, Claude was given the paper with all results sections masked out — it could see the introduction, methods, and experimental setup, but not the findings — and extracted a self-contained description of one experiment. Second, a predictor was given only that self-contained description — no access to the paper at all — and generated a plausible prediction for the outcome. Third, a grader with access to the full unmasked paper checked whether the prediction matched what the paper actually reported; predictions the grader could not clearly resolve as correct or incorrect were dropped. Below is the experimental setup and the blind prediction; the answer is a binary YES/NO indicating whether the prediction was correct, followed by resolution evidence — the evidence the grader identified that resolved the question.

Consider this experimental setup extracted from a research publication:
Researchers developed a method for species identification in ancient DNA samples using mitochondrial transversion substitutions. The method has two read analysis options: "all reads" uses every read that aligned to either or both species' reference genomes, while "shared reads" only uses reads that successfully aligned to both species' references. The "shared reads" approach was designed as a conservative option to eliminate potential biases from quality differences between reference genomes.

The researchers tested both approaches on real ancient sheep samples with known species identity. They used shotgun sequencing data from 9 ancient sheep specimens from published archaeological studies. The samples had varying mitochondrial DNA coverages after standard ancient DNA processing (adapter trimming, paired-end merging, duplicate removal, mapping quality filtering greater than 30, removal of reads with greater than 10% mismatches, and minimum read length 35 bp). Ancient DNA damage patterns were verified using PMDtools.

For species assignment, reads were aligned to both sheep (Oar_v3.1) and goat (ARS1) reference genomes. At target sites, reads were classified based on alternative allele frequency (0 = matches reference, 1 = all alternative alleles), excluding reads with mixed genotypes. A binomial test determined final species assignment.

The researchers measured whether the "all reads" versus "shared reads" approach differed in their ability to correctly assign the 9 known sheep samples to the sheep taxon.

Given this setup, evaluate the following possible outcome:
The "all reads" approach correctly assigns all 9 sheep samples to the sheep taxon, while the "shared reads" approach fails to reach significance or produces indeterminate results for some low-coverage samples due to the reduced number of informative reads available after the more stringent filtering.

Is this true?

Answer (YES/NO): YES